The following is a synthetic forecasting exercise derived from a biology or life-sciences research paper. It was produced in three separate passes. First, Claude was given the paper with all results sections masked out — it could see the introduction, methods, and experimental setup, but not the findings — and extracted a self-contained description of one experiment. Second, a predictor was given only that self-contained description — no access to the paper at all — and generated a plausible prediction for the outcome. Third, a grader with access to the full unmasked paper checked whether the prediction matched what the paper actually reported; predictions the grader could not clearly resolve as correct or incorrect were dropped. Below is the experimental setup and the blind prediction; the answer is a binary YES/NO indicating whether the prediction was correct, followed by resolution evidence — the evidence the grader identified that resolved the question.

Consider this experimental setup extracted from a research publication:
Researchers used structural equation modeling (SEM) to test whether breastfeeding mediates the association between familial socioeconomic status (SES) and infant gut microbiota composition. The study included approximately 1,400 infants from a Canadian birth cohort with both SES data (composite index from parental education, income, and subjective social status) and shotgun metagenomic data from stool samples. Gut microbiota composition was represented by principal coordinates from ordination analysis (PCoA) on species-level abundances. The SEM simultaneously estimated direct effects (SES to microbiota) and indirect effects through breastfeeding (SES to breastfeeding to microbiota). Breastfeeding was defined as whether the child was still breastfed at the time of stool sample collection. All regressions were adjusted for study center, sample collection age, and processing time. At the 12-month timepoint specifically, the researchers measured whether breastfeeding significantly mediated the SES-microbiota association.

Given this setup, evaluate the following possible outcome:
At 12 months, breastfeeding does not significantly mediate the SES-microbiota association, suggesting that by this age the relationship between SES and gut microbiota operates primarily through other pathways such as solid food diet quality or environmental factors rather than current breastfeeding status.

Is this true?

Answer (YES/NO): NO